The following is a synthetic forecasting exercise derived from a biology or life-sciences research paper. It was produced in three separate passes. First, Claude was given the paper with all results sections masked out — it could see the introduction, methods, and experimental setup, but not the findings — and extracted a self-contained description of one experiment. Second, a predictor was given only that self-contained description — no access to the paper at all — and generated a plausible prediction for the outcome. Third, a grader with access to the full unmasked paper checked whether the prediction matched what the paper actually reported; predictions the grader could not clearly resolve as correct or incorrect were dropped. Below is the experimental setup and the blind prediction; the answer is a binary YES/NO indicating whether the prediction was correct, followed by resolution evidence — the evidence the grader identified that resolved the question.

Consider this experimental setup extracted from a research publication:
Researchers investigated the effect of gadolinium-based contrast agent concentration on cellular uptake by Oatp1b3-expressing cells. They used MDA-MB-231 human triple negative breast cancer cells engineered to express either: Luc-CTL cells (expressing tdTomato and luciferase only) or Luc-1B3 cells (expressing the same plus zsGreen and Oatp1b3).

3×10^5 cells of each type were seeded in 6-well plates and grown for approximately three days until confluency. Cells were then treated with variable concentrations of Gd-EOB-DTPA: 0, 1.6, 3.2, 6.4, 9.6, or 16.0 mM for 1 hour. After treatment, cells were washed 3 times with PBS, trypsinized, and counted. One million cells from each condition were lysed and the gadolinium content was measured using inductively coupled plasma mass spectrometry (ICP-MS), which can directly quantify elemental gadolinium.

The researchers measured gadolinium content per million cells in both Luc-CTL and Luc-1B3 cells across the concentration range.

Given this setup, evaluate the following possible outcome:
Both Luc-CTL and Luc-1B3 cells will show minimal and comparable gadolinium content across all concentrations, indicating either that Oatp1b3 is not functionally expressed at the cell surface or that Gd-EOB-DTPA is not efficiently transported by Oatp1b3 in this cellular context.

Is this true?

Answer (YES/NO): NO